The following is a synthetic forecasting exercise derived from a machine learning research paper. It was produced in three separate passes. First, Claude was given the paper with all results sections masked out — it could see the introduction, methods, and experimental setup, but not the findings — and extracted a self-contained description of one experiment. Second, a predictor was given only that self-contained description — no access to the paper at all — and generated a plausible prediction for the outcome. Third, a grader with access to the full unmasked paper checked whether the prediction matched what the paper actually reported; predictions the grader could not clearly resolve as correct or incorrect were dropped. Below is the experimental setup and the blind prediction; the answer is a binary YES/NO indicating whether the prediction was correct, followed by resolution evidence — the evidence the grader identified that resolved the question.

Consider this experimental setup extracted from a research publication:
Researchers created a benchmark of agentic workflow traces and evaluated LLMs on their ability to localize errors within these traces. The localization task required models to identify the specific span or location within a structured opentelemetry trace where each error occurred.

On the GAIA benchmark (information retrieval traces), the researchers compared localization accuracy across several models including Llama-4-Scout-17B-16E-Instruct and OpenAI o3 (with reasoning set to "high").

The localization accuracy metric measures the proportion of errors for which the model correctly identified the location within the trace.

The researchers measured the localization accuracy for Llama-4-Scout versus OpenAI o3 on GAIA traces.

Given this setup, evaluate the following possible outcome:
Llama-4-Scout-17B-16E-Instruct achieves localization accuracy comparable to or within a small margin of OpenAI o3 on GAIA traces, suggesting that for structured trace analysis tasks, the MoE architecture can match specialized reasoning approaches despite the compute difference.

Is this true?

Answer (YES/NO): NO